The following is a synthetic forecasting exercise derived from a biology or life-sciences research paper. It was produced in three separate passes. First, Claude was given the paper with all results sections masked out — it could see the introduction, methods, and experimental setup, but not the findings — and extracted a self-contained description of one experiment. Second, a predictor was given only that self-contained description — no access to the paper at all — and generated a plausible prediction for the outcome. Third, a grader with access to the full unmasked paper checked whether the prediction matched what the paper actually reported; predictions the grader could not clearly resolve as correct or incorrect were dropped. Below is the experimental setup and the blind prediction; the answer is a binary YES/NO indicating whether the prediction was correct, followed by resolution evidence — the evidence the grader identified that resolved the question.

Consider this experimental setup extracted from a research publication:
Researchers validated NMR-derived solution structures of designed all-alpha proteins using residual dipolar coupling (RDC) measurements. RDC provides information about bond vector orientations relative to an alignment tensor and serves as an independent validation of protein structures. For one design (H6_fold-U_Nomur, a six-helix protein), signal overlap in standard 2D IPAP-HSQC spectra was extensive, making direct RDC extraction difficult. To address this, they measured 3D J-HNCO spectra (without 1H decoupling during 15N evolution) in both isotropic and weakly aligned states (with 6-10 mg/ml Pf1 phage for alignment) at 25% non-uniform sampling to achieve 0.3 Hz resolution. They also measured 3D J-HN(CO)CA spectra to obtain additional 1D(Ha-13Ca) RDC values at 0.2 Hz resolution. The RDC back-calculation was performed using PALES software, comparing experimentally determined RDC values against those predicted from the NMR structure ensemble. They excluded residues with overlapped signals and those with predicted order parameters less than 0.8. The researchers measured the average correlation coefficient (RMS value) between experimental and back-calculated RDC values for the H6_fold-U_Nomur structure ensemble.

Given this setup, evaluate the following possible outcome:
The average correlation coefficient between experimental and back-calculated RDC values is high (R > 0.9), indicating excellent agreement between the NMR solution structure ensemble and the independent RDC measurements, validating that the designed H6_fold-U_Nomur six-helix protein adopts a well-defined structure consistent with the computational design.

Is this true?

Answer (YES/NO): YES